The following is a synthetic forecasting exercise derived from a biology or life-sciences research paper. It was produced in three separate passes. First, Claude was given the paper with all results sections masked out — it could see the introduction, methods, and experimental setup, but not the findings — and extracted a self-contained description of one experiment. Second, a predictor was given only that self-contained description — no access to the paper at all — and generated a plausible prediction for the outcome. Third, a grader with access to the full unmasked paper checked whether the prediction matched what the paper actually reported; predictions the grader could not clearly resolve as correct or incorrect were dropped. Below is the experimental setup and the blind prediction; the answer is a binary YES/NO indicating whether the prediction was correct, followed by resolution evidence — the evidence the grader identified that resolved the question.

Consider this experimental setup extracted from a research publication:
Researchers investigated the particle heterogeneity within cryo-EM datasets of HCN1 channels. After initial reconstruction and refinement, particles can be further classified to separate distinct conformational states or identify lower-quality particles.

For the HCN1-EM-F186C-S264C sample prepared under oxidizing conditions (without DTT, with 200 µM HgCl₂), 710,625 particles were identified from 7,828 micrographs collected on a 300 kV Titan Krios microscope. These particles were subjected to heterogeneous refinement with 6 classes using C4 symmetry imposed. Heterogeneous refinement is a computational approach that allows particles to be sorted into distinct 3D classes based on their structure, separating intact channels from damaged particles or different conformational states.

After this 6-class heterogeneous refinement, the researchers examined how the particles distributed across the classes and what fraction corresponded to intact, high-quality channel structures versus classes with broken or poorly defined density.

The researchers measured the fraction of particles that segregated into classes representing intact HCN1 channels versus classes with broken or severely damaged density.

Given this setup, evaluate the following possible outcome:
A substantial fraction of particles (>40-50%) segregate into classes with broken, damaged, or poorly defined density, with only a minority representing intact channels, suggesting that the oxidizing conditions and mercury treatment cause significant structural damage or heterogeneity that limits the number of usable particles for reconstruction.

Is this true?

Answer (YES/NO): YES